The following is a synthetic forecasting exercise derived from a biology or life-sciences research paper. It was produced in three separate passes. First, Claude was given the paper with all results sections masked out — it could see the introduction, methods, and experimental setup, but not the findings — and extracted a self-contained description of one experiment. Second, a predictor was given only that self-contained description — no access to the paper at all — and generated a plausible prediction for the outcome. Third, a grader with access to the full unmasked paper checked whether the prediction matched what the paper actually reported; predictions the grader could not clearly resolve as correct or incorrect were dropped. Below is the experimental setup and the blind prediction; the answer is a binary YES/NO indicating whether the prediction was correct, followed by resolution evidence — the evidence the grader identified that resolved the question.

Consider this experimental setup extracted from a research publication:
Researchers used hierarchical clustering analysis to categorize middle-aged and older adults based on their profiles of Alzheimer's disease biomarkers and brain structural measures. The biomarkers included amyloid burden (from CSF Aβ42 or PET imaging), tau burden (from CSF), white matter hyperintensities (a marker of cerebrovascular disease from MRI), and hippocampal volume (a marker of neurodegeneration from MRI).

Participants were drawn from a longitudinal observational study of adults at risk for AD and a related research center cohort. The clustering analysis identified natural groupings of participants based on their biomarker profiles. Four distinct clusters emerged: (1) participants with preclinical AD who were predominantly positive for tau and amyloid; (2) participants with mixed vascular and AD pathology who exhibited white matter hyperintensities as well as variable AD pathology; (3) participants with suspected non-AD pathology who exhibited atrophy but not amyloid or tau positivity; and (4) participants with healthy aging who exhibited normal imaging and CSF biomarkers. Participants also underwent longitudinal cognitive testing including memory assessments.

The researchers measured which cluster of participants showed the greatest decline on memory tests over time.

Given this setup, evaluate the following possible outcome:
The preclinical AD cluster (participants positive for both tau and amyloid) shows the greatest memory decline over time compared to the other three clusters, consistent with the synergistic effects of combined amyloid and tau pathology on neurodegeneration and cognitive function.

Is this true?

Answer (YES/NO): YES